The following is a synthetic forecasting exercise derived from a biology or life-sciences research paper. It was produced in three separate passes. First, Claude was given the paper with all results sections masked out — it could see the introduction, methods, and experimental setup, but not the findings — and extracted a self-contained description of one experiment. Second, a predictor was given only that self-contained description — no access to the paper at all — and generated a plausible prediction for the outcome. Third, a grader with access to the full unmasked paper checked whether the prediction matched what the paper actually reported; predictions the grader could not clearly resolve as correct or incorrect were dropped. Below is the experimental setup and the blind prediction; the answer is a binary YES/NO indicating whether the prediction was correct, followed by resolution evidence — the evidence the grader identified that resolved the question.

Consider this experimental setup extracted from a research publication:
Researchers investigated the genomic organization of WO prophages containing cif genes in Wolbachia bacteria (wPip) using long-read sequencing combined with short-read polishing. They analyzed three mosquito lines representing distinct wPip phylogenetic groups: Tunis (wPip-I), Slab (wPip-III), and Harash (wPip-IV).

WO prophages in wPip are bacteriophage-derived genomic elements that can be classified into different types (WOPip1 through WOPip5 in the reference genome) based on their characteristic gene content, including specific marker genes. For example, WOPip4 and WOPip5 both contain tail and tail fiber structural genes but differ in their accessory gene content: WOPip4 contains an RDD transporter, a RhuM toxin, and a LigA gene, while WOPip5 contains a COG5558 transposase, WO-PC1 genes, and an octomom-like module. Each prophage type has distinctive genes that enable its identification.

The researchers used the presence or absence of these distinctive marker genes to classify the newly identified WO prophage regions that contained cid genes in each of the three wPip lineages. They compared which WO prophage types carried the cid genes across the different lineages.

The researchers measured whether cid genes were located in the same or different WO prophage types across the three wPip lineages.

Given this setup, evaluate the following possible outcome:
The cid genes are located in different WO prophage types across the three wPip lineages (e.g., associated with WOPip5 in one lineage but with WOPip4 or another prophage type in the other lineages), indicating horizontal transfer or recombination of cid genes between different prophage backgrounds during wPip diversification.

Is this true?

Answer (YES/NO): YES